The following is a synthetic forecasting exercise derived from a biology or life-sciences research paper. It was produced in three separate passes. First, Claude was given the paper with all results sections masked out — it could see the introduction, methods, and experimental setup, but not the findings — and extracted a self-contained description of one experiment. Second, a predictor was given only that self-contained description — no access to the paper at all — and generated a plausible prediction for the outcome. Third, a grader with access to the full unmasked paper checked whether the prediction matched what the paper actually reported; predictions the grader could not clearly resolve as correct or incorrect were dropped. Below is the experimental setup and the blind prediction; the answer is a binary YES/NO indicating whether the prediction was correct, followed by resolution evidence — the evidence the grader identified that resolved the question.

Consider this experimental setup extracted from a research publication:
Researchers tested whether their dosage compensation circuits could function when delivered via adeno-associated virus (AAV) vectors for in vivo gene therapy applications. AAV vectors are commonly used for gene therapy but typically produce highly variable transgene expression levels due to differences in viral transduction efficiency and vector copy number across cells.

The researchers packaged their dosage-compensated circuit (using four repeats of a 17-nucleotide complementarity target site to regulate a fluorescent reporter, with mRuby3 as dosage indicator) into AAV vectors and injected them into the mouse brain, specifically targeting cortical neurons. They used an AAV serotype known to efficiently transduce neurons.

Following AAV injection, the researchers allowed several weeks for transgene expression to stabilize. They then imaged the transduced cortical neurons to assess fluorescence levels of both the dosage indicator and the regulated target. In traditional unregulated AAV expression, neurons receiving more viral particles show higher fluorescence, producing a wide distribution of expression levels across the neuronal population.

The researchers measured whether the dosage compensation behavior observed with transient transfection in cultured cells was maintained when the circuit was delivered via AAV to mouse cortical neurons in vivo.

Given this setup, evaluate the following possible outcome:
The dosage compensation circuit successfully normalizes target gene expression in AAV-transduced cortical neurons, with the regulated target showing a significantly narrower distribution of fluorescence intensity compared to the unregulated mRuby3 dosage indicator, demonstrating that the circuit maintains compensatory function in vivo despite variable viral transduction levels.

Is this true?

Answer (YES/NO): NO